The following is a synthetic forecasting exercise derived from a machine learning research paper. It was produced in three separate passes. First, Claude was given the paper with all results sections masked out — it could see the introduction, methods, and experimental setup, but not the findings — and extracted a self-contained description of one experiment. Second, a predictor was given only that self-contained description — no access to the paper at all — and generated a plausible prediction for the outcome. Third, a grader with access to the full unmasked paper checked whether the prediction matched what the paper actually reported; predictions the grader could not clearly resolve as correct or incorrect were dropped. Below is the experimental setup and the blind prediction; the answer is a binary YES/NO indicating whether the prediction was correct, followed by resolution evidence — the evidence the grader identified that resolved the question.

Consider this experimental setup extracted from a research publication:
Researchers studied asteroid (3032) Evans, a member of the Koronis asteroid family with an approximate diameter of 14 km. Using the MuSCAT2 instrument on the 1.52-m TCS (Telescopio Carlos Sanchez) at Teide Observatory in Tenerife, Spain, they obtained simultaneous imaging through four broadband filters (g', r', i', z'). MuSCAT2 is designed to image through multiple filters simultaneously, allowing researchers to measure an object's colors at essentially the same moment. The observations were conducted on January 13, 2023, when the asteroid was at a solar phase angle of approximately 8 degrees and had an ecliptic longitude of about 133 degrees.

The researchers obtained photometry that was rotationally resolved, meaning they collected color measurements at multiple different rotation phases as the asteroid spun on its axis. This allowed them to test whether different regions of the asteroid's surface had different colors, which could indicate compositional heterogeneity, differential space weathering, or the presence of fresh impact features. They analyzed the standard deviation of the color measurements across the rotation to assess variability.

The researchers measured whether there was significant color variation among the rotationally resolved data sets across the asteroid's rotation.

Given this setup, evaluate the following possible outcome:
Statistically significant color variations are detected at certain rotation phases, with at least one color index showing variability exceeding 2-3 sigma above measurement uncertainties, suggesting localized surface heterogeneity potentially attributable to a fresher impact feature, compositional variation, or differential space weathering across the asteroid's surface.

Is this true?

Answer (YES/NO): NO